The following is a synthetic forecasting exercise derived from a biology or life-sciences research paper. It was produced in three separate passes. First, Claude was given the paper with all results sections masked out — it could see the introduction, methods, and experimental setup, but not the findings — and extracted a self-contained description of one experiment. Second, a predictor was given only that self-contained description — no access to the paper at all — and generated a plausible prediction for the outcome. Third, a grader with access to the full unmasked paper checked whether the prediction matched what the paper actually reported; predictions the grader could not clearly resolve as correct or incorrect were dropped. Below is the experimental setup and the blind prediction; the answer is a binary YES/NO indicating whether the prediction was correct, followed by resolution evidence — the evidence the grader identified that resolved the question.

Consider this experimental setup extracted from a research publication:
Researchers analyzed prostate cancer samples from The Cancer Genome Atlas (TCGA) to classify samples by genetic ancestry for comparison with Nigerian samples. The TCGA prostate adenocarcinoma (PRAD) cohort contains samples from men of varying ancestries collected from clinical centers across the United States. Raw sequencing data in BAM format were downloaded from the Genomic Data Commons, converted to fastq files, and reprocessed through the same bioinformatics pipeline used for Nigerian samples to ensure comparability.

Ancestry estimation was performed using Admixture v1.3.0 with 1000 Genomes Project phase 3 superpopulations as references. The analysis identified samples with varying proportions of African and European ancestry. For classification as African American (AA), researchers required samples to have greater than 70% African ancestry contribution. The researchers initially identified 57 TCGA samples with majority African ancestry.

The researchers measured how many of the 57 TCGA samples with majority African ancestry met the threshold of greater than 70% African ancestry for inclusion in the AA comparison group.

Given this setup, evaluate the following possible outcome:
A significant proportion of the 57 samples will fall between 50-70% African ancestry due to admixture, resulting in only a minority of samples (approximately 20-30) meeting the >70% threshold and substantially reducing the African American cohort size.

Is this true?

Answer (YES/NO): NO